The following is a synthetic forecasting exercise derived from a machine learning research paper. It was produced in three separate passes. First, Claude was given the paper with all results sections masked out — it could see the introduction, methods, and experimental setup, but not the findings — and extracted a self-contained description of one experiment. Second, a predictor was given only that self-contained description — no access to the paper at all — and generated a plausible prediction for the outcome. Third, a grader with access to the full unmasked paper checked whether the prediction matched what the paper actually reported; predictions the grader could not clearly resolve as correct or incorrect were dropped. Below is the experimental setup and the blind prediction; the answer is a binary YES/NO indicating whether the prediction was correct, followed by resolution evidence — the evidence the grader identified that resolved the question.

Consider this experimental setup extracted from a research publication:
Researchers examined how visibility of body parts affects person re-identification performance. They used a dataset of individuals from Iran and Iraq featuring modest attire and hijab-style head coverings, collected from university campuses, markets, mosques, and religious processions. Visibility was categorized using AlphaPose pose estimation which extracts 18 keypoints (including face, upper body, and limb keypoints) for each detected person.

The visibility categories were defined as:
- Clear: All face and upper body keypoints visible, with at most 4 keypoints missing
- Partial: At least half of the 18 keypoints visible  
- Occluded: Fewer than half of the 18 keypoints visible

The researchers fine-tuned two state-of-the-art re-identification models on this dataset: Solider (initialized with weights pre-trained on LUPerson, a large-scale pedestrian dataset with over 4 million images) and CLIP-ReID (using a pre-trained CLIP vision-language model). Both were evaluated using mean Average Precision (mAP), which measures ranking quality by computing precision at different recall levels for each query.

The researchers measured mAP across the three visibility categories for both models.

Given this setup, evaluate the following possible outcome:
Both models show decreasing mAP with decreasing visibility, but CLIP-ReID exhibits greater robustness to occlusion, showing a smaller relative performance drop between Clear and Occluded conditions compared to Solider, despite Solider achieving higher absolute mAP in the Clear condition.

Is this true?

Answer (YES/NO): NO